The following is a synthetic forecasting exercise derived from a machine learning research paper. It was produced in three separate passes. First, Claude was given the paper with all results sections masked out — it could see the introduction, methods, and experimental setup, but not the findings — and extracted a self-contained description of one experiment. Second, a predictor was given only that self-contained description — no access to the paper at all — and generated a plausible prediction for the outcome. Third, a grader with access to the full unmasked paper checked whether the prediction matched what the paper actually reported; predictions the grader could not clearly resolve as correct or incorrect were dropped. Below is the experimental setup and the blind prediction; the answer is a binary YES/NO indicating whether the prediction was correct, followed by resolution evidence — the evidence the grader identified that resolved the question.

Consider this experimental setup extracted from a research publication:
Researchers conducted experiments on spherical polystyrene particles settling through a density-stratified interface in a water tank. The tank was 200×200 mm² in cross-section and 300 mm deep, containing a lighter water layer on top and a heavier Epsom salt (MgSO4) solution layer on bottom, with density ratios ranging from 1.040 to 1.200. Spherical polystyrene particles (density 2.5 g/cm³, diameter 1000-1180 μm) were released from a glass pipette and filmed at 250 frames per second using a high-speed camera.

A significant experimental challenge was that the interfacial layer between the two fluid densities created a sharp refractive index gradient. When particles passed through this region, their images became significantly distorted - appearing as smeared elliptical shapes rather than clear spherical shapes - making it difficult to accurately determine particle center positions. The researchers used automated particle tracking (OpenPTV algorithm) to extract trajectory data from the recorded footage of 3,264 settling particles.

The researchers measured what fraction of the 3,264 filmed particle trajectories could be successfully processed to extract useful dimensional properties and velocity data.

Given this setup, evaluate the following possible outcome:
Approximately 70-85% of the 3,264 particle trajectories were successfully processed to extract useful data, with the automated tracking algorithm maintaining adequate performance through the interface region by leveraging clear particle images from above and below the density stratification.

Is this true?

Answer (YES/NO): NO